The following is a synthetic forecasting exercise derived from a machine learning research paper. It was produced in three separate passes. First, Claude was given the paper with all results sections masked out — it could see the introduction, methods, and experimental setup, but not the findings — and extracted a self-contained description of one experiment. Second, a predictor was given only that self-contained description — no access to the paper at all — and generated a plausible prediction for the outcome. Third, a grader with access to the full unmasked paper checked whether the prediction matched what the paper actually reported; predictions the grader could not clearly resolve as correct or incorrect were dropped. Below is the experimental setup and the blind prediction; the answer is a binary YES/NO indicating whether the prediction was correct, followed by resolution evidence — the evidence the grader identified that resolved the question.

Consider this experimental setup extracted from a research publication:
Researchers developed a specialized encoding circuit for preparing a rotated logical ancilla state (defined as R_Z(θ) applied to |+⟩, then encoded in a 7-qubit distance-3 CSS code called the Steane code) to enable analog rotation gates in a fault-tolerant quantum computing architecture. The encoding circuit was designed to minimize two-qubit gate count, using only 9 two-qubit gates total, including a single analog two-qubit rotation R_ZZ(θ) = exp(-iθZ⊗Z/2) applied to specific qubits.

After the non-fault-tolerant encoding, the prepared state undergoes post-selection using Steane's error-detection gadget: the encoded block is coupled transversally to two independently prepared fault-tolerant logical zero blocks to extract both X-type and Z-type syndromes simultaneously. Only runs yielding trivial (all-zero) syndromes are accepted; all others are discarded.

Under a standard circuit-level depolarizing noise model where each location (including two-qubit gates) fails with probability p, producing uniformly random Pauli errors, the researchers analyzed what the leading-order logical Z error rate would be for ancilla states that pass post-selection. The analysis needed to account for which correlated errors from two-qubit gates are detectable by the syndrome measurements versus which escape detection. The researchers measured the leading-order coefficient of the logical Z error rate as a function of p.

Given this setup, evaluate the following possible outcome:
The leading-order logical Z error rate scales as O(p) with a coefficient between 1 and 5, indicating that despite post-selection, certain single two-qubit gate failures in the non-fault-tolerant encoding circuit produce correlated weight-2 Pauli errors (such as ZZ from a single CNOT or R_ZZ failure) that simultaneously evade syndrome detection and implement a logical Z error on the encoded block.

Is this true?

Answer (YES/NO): NO